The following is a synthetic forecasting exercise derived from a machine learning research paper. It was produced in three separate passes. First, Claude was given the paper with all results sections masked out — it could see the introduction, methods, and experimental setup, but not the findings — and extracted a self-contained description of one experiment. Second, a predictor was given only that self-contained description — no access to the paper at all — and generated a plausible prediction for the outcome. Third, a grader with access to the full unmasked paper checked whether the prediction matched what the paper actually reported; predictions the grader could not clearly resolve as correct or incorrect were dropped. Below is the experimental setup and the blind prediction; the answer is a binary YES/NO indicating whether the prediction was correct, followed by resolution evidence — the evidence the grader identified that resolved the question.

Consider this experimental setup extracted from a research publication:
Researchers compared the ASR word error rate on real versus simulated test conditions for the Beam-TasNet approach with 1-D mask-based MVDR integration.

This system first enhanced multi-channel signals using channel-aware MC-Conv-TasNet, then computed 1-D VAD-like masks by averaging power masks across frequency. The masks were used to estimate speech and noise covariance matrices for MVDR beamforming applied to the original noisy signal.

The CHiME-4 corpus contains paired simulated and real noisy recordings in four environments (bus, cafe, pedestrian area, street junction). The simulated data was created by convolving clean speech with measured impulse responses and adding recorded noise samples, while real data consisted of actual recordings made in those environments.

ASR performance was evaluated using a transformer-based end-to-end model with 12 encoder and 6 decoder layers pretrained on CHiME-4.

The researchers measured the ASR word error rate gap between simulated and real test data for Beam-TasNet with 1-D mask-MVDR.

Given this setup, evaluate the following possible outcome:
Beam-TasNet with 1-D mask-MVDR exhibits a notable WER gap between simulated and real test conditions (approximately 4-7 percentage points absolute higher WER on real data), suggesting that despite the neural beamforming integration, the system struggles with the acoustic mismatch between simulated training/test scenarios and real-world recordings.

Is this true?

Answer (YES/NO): NO